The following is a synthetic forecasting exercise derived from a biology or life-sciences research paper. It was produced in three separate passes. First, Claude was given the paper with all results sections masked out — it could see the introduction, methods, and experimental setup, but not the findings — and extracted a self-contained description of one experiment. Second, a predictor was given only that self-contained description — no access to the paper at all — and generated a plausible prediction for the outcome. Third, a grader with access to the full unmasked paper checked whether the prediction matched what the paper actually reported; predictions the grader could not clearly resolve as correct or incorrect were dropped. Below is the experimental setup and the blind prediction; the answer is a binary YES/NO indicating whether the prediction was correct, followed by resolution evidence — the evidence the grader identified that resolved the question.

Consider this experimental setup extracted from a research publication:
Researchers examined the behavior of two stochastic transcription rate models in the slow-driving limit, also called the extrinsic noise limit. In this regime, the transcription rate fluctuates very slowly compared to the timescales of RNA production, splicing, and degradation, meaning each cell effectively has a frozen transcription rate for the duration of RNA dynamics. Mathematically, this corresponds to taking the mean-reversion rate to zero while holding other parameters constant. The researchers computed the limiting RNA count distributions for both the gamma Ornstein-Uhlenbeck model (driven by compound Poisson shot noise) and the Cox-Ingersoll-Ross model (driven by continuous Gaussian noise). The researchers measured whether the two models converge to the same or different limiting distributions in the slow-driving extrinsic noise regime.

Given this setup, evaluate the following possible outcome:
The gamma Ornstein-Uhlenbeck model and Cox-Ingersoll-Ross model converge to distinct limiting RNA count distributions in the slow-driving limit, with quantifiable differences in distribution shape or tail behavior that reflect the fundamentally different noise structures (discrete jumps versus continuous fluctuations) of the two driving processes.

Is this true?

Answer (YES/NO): NO